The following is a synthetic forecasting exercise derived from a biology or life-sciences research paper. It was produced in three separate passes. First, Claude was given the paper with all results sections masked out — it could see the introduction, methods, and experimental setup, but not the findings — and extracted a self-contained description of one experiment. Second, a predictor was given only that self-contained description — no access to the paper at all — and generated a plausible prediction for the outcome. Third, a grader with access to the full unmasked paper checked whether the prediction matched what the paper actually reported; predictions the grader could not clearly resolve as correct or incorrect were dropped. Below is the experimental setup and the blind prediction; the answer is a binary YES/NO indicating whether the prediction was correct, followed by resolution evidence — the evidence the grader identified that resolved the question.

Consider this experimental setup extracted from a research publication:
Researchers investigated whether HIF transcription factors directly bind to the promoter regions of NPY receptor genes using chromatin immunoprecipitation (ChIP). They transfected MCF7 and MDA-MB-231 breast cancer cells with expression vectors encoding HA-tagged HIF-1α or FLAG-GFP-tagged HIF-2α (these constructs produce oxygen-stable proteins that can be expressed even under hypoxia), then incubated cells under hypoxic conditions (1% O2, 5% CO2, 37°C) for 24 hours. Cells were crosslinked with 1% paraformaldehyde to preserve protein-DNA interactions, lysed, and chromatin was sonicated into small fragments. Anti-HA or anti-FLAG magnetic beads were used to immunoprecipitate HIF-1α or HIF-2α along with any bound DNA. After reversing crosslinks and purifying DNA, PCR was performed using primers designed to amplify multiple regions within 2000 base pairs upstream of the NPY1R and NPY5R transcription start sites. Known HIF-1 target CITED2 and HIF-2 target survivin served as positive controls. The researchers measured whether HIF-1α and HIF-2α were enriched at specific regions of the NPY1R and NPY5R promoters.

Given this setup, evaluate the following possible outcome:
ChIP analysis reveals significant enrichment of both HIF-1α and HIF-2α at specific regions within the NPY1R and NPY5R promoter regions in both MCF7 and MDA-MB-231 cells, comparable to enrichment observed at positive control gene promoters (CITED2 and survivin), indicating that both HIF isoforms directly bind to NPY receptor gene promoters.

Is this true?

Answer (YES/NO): NO